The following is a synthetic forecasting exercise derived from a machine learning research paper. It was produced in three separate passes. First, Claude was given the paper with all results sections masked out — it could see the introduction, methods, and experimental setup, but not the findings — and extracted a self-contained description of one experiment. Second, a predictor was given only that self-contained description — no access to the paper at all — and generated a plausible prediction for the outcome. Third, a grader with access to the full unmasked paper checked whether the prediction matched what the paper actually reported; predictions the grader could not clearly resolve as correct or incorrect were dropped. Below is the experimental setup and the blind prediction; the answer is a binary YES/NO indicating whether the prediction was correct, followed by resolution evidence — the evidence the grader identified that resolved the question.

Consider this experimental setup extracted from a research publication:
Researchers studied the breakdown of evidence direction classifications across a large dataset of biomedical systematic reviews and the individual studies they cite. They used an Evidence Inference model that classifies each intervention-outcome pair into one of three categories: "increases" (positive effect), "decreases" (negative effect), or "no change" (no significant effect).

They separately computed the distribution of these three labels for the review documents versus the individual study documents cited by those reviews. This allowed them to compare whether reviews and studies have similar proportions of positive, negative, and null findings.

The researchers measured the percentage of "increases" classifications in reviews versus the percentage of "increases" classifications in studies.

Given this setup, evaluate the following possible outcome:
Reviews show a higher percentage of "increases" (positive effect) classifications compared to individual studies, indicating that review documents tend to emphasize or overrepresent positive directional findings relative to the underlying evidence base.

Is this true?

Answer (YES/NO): YES